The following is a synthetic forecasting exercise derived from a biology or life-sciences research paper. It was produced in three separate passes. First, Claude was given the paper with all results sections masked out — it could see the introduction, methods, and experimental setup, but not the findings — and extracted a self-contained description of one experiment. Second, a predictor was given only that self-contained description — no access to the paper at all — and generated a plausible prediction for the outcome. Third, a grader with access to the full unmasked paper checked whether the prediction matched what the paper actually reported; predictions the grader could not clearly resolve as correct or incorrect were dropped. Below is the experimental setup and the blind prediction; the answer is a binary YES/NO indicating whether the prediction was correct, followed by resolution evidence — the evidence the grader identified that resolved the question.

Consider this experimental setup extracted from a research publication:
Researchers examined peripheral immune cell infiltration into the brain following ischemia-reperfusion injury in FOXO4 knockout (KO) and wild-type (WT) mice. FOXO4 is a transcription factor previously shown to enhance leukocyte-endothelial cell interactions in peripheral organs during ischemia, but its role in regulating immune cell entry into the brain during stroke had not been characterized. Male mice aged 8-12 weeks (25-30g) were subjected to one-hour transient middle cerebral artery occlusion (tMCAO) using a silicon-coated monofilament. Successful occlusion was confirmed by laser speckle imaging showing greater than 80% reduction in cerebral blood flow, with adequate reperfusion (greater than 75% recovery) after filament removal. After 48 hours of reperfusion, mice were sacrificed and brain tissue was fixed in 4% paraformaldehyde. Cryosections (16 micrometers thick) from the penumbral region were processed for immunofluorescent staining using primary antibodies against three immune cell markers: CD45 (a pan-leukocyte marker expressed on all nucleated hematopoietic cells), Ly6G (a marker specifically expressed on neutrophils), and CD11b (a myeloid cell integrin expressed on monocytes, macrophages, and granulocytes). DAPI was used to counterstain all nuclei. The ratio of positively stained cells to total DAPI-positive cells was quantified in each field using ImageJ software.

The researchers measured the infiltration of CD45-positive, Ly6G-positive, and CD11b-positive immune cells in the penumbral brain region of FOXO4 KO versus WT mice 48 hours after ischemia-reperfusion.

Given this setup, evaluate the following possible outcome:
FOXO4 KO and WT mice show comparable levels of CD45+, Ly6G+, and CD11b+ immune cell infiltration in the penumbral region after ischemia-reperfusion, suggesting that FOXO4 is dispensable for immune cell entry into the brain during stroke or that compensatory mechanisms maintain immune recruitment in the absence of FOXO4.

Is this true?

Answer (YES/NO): NO